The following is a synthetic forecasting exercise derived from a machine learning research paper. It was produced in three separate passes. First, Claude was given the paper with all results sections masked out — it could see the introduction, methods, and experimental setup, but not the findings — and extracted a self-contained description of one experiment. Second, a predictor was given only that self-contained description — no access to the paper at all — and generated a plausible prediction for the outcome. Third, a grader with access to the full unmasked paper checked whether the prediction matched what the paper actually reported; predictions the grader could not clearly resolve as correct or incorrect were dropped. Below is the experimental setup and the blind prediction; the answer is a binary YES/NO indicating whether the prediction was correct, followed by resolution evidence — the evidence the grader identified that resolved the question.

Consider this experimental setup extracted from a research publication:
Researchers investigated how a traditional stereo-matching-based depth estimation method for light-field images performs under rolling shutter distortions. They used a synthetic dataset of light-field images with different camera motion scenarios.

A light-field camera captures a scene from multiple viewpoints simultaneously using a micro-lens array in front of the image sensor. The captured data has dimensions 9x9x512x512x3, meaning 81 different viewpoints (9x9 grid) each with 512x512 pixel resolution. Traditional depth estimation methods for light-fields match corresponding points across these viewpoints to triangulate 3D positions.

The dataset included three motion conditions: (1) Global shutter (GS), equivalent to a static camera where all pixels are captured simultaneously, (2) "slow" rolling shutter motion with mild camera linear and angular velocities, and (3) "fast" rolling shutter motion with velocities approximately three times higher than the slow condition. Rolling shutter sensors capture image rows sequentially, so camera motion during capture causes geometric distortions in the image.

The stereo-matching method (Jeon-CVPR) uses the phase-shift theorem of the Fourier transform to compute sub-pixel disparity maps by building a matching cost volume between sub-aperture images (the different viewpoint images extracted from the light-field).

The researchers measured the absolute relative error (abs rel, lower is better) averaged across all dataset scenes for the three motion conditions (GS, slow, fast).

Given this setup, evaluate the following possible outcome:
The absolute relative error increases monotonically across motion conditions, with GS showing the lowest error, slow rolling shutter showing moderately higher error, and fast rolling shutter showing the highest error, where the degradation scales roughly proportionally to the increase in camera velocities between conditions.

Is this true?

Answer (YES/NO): NO